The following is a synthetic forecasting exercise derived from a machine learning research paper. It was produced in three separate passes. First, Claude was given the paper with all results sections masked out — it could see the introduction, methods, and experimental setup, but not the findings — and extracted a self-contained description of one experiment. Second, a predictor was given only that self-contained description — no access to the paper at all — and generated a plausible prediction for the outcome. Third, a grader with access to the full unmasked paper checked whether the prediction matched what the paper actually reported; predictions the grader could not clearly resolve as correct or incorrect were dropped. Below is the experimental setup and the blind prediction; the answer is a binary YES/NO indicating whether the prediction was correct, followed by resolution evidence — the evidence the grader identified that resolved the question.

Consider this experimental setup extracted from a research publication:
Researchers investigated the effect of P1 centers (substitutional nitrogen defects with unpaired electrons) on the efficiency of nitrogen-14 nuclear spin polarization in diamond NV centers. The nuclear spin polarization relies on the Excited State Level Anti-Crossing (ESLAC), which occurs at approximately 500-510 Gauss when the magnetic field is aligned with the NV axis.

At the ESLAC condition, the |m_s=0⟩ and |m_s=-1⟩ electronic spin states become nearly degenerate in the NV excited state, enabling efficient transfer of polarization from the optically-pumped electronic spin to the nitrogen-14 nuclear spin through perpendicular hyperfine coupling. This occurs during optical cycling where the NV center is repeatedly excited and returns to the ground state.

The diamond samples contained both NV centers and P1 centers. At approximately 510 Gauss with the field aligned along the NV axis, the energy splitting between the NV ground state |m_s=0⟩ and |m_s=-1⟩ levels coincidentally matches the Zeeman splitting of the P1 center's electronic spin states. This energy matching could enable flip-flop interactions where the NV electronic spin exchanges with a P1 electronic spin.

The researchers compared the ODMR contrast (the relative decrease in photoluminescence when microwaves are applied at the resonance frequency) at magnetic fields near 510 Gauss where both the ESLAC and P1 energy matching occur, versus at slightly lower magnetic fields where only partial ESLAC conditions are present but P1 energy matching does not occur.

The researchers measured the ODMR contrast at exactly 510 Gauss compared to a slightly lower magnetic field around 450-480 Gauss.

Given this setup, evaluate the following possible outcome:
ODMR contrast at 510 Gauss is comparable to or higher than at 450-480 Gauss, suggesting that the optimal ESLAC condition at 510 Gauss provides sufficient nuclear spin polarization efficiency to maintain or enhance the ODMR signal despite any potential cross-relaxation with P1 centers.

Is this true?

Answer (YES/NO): NO